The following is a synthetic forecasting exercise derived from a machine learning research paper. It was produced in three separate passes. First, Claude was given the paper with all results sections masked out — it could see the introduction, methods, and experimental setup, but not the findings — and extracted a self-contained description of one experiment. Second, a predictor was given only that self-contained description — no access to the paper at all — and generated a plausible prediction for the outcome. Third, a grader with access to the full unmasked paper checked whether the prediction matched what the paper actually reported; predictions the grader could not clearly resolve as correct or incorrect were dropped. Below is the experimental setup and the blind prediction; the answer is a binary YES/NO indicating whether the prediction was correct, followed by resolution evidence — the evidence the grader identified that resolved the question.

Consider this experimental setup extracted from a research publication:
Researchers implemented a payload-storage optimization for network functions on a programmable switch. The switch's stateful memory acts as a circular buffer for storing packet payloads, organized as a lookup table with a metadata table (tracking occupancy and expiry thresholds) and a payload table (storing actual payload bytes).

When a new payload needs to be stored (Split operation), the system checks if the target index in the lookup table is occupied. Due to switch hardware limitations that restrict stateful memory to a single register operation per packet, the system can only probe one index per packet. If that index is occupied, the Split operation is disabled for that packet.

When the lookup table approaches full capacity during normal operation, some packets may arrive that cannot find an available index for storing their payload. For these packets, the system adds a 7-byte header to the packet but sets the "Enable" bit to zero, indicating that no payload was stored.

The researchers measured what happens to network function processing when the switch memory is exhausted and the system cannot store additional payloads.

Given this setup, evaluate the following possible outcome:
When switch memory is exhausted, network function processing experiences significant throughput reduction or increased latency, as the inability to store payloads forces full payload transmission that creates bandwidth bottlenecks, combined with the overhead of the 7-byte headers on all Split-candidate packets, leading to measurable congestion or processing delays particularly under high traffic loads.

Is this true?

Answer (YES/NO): NO